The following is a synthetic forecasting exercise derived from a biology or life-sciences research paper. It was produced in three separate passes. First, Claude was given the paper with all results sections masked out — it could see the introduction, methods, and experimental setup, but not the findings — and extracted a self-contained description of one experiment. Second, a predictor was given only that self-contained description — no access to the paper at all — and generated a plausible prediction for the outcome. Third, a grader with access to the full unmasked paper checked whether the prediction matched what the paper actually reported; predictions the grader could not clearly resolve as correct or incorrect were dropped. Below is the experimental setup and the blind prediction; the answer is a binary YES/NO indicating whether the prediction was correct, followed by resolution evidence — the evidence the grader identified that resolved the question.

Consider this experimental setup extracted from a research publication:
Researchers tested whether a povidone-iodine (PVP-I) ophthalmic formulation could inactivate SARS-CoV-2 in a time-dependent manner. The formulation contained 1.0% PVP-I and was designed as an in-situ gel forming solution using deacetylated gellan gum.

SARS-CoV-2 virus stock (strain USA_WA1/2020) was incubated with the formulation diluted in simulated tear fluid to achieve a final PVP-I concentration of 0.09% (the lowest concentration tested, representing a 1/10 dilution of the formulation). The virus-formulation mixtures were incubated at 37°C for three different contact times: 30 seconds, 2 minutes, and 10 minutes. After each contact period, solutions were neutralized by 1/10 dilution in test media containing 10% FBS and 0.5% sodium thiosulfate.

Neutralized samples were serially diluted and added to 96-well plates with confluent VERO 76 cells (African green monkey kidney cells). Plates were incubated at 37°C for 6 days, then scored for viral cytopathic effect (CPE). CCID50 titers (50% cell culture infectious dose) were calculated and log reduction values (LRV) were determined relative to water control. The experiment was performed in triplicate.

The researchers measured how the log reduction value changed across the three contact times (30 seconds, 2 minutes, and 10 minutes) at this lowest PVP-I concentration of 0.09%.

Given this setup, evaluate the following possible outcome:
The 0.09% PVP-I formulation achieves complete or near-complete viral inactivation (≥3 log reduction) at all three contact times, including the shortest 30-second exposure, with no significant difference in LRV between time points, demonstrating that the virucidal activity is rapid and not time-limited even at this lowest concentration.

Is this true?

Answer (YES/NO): NO